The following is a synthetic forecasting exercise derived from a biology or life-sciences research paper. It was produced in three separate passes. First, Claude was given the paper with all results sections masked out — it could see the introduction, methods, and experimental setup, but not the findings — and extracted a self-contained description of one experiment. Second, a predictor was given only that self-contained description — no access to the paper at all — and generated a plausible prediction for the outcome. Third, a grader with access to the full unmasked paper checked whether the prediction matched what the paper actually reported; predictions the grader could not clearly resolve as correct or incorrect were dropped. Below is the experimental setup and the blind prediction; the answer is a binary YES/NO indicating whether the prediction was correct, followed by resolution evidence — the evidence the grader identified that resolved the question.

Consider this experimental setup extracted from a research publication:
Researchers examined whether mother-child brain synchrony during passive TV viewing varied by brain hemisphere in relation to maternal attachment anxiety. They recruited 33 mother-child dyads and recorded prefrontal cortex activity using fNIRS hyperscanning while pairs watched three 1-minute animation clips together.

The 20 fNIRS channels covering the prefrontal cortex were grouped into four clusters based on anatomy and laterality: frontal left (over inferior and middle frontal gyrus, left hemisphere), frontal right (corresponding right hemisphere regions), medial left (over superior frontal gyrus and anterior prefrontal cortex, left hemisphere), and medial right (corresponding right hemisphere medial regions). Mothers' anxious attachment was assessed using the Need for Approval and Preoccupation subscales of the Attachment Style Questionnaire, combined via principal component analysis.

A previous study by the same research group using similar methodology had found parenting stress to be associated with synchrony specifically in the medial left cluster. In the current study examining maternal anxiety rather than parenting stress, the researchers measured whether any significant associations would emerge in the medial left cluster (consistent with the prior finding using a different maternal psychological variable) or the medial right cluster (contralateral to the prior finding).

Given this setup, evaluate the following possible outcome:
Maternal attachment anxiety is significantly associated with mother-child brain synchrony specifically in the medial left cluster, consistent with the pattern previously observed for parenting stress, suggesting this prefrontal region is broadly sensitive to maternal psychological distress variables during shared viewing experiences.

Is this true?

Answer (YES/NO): NO